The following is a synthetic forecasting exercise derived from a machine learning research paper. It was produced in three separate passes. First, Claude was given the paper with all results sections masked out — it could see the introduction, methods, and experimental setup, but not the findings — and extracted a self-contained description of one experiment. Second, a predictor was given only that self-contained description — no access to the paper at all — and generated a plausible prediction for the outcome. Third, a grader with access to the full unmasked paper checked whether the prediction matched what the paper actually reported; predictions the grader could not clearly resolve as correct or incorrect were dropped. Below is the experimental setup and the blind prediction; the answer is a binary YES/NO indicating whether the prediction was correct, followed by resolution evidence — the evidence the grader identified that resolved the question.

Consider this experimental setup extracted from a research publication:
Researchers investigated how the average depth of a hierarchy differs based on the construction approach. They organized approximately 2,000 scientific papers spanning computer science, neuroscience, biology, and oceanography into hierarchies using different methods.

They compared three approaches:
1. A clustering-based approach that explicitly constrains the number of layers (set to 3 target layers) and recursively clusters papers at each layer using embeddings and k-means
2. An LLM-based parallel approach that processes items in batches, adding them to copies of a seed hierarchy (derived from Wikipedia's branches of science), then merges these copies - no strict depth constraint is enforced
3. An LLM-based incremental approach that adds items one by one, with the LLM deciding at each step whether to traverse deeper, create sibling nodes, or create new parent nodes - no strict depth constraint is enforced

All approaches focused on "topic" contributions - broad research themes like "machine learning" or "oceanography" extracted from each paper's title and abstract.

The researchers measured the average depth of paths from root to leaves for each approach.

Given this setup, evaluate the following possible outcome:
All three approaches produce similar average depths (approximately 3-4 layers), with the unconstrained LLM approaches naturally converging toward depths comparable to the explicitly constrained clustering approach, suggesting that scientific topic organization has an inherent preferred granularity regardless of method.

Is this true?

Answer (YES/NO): NO